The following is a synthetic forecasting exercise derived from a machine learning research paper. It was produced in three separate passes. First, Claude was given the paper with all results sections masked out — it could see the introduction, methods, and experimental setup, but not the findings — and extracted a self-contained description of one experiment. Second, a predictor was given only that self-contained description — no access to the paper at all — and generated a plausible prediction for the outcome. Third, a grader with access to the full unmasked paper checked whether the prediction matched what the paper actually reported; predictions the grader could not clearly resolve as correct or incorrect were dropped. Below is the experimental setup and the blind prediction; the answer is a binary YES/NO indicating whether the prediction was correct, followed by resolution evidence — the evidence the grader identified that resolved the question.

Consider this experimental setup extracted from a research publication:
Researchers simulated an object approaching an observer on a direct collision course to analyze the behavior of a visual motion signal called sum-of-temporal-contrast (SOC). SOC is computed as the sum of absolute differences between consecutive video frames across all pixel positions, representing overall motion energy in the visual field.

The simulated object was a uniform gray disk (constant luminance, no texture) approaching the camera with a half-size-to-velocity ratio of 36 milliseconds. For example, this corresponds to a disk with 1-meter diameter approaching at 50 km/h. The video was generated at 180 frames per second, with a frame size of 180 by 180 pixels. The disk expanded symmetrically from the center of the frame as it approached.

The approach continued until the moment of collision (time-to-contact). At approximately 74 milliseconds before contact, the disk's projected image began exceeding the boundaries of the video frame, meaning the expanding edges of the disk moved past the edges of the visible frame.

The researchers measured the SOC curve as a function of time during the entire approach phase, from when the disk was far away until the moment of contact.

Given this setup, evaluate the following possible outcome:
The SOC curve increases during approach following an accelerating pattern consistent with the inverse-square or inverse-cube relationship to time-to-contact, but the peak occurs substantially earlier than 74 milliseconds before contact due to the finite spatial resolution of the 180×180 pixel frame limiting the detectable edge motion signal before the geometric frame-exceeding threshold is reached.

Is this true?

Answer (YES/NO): NO